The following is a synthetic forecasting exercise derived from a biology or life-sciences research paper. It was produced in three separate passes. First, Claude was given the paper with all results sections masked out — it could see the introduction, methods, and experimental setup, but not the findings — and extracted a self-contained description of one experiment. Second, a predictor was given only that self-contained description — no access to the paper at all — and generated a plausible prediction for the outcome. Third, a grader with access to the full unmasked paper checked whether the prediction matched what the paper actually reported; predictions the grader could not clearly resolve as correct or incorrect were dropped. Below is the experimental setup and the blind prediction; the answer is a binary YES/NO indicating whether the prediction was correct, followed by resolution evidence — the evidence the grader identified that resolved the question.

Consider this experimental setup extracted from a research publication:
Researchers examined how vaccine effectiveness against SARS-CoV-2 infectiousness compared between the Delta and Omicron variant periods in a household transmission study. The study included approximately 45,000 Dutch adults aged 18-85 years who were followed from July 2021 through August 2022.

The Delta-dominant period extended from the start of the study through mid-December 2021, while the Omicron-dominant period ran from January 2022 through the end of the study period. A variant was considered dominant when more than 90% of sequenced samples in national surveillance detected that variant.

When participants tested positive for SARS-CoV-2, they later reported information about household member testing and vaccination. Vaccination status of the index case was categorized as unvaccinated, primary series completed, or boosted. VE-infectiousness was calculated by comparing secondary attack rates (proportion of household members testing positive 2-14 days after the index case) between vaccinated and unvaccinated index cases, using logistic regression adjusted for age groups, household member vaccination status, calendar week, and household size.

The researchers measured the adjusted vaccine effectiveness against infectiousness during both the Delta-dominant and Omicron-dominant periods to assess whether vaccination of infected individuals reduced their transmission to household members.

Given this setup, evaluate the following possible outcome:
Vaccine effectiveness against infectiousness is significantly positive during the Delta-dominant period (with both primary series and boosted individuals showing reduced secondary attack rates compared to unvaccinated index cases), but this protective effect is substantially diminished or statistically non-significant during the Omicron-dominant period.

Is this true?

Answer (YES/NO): NO